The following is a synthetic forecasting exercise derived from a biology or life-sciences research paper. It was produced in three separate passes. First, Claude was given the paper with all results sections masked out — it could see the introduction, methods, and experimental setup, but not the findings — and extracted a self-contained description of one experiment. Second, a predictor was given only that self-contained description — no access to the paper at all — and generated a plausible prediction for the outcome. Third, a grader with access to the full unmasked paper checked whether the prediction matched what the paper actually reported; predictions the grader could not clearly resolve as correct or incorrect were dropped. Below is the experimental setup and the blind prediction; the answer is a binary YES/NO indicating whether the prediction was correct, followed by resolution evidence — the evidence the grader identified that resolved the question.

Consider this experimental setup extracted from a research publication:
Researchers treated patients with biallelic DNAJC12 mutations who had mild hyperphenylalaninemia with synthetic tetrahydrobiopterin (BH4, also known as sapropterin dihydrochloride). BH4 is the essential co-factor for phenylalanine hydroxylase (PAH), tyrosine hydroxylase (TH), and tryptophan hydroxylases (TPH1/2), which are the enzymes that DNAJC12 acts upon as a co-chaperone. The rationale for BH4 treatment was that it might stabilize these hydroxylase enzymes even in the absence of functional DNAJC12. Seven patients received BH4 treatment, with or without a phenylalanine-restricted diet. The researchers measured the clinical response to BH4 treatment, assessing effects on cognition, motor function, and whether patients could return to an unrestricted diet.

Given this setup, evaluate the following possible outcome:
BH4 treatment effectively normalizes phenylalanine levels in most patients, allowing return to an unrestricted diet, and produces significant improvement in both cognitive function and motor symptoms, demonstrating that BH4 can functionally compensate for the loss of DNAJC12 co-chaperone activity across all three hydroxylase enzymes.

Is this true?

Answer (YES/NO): NO